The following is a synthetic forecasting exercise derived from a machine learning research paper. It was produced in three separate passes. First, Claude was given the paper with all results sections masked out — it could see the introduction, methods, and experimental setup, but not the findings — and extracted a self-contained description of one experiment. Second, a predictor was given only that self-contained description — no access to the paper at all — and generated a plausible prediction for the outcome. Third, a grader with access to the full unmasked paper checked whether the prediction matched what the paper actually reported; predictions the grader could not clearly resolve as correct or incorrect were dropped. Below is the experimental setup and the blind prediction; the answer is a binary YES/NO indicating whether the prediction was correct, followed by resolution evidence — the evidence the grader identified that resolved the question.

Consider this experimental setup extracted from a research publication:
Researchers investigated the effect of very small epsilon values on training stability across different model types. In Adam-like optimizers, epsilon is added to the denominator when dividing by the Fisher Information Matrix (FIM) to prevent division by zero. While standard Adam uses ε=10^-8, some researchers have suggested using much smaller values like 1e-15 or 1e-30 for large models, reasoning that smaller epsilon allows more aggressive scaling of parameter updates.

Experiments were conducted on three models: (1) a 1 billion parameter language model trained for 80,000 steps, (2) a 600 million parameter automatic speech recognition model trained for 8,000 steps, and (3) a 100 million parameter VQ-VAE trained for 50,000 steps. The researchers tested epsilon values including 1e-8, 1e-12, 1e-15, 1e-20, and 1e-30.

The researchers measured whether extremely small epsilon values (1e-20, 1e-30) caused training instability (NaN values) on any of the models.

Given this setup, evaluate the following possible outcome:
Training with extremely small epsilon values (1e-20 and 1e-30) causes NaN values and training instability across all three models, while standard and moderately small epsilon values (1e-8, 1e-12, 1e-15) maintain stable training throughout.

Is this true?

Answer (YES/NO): NO